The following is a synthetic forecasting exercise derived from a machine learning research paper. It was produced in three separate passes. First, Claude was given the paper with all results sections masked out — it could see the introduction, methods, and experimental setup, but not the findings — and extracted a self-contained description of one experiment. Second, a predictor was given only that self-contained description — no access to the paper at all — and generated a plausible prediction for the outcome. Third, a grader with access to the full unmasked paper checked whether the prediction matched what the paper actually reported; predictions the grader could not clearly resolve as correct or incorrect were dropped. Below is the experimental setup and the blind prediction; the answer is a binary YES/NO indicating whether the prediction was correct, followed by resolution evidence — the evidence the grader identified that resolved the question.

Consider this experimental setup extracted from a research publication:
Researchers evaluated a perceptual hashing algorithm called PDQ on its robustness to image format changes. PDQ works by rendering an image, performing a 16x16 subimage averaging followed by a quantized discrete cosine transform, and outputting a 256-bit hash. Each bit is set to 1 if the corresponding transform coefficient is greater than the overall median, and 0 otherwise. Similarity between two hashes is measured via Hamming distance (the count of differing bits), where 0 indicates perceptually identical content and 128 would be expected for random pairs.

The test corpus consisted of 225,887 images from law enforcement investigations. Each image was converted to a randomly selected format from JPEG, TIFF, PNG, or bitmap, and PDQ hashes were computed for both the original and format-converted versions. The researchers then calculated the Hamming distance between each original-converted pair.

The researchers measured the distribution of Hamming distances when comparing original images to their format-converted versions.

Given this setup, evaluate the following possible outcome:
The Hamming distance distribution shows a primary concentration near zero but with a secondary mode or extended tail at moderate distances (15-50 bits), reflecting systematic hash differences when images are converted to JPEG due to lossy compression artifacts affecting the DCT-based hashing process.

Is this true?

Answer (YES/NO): NO